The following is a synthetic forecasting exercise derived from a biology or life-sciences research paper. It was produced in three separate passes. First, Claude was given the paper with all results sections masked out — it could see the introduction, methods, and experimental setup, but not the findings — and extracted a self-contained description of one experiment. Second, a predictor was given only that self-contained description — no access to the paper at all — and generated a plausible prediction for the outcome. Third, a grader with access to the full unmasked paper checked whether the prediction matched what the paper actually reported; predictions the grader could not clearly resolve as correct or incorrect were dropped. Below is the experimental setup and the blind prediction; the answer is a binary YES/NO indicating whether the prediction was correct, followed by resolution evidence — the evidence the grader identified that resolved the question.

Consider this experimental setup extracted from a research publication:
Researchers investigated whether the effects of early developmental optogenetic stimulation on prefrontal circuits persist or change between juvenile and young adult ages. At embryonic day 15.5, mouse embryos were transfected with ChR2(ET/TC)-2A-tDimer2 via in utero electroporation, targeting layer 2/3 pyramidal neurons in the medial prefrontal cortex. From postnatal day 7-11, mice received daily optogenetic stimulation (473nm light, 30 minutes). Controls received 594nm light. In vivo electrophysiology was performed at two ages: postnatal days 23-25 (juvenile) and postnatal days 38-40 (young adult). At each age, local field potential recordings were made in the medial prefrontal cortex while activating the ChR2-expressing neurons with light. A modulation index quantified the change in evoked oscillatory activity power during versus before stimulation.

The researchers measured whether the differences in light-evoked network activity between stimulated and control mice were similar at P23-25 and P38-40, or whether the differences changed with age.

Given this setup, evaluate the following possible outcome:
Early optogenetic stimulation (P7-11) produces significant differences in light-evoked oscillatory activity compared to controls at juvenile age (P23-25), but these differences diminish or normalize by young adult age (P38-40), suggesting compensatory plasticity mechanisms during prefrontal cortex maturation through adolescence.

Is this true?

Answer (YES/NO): NO